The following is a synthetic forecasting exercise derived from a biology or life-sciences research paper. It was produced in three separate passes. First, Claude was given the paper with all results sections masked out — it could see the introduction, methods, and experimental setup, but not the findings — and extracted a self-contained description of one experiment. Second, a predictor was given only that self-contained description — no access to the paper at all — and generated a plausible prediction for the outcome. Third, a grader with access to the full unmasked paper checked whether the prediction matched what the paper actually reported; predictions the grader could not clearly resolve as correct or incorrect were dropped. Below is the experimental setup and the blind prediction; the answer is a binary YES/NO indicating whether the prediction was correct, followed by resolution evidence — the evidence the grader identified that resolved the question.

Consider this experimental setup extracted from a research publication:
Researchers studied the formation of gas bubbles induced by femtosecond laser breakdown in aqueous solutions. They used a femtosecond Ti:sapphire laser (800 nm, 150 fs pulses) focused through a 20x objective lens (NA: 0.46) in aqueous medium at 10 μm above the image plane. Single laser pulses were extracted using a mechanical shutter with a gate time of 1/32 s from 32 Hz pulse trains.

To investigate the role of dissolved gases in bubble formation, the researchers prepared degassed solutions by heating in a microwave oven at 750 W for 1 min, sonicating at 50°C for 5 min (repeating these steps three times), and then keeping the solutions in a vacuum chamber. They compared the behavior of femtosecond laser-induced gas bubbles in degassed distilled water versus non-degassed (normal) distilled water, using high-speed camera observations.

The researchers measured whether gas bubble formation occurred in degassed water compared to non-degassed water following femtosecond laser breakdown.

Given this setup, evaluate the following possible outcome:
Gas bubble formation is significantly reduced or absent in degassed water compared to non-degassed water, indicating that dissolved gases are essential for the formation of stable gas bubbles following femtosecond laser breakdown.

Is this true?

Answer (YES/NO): YES